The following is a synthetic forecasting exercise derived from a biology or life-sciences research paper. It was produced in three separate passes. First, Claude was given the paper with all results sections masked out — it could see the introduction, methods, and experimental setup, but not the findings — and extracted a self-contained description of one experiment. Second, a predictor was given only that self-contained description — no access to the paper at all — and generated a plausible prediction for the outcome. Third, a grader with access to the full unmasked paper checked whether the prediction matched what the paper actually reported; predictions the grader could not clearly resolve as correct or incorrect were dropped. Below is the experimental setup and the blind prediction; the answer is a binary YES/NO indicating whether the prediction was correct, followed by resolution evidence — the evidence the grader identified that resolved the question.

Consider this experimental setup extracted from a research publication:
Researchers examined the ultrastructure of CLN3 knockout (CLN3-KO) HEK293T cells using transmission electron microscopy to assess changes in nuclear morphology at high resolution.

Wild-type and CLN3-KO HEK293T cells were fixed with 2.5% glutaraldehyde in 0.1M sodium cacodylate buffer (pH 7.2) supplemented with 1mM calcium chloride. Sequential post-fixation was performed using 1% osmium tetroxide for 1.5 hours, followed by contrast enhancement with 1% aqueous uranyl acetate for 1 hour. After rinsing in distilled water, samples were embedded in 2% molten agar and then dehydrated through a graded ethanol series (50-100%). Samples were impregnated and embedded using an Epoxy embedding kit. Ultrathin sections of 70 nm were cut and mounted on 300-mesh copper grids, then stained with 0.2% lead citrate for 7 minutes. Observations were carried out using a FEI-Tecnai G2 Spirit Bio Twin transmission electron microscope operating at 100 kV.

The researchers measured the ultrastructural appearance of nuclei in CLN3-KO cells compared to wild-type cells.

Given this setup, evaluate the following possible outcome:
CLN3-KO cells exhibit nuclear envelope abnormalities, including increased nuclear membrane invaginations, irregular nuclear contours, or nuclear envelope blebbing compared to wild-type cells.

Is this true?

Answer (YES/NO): YES